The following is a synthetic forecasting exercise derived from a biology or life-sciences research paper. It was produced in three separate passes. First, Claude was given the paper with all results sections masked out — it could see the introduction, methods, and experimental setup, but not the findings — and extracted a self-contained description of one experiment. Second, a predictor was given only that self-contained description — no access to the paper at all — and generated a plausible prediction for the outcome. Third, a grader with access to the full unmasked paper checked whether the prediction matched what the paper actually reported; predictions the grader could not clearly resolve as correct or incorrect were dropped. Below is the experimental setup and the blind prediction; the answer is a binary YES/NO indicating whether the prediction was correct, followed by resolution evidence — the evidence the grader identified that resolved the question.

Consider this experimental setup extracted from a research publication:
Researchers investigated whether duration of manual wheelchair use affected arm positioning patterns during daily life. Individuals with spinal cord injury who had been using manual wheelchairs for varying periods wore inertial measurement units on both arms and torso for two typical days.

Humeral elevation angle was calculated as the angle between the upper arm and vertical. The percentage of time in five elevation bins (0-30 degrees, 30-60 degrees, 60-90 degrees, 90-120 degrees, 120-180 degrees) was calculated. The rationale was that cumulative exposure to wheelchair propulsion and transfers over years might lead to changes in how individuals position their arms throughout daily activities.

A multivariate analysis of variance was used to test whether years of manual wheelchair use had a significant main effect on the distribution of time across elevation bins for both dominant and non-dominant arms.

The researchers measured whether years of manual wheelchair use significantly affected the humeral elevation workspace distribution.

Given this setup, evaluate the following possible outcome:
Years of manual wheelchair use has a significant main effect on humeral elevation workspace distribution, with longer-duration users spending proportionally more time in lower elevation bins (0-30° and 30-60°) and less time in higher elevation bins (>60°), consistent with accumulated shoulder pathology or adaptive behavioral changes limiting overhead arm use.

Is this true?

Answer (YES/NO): NO